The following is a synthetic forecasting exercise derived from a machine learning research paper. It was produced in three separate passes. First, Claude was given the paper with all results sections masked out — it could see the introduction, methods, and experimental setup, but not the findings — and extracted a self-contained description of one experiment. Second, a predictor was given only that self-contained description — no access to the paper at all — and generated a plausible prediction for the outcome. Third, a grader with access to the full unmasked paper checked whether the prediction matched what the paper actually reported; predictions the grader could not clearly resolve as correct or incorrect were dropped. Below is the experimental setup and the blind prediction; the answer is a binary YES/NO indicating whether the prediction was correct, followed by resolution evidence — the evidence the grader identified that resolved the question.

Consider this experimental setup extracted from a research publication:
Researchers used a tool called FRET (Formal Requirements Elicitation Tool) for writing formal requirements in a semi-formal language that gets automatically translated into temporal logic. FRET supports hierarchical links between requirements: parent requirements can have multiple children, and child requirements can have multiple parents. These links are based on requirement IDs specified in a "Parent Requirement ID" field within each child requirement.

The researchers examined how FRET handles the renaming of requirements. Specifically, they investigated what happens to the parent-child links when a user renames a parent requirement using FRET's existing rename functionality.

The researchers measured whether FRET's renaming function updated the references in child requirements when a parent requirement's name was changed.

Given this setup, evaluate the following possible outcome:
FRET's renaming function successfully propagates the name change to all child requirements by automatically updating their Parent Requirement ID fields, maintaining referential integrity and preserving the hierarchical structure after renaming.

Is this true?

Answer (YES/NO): NO